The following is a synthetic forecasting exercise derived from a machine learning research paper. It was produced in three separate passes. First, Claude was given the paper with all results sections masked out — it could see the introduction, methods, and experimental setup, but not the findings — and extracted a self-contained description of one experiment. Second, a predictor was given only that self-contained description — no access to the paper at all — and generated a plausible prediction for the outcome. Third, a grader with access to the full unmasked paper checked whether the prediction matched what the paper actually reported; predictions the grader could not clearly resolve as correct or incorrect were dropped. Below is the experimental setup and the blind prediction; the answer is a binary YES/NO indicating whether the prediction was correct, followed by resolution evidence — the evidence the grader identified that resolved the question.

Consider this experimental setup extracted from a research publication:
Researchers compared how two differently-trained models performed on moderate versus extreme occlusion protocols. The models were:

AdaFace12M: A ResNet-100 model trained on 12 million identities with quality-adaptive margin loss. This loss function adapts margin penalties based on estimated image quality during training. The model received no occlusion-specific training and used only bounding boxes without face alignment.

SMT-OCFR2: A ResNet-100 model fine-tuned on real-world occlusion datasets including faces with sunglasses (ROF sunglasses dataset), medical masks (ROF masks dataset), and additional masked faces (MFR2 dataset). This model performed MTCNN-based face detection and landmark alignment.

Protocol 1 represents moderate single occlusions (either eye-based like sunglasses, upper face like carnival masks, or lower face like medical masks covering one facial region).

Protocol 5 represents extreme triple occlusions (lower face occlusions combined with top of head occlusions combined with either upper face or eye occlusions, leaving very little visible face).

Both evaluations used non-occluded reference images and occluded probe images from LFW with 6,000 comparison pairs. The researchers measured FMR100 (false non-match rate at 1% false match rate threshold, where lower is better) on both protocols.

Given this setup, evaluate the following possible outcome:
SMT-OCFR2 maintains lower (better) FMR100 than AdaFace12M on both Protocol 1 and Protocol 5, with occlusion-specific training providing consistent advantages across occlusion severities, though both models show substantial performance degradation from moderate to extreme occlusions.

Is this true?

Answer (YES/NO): NO